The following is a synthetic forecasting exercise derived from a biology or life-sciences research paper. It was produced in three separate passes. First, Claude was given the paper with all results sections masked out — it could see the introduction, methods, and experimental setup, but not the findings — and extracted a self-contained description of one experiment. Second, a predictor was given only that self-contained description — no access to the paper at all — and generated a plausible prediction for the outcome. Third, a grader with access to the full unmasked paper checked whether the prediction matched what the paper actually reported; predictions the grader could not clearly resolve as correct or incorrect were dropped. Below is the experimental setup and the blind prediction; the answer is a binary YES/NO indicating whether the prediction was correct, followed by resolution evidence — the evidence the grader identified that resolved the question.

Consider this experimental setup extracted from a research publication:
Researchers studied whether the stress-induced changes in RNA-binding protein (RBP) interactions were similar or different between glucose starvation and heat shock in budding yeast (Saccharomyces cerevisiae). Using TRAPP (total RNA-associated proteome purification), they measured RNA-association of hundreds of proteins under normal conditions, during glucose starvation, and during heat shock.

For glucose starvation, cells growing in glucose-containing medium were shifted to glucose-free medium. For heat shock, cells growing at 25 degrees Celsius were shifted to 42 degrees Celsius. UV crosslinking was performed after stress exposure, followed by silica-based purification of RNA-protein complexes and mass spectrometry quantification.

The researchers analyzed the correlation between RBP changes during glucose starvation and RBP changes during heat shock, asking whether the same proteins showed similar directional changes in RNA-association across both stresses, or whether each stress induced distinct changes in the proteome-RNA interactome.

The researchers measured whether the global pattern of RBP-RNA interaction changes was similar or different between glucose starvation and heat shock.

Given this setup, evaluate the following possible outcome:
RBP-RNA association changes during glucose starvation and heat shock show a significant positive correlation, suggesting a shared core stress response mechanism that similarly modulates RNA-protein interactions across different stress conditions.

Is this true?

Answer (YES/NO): YES